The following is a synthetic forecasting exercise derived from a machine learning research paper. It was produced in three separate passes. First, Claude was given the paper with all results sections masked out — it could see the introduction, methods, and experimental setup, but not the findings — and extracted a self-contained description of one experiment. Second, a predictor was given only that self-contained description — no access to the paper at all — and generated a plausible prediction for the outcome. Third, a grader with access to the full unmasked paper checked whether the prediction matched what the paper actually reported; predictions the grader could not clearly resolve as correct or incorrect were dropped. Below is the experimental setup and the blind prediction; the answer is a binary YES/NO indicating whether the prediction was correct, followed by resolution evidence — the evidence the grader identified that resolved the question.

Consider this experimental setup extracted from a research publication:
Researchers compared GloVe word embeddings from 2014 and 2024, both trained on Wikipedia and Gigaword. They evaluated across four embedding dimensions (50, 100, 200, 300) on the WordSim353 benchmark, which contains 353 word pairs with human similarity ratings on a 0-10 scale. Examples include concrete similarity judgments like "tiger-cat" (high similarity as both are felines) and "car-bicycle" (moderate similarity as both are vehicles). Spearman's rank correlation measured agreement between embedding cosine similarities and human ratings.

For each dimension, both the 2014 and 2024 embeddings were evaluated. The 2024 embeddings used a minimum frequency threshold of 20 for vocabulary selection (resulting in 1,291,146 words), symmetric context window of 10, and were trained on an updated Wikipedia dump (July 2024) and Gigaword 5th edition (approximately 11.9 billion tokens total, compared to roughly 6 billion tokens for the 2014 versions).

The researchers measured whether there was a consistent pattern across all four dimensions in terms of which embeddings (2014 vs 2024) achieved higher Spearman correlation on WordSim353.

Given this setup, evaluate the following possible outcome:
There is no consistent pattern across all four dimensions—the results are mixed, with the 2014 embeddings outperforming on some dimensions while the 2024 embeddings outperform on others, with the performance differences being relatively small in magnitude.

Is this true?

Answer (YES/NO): NO